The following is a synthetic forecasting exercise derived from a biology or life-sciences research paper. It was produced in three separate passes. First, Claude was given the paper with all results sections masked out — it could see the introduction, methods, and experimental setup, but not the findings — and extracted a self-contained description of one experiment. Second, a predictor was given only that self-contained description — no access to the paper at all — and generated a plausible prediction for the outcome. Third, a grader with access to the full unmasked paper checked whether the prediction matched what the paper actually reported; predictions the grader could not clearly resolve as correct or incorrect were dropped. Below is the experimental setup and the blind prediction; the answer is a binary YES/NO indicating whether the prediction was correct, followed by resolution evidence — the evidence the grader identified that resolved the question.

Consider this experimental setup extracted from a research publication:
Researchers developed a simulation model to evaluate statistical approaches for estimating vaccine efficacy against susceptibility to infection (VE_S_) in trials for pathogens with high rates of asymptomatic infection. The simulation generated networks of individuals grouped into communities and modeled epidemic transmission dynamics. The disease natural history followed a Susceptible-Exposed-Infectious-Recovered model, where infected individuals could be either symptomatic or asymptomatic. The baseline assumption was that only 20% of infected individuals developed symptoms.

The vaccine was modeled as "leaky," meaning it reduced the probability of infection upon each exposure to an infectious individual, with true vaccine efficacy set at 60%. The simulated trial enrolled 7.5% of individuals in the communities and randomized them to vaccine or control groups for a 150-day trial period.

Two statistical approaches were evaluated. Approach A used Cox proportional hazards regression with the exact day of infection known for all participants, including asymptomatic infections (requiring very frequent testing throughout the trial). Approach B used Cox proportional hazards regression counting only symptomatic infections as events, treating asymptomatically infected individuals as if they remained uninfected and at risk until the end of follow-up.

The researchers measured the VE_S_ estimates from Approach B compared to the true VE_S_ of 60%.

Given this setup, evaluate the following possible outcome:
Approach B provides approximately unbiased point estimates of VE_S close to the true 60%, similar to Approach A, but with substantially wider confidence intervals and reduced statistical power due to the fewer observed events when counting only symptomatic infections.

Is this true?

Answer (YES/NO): NO